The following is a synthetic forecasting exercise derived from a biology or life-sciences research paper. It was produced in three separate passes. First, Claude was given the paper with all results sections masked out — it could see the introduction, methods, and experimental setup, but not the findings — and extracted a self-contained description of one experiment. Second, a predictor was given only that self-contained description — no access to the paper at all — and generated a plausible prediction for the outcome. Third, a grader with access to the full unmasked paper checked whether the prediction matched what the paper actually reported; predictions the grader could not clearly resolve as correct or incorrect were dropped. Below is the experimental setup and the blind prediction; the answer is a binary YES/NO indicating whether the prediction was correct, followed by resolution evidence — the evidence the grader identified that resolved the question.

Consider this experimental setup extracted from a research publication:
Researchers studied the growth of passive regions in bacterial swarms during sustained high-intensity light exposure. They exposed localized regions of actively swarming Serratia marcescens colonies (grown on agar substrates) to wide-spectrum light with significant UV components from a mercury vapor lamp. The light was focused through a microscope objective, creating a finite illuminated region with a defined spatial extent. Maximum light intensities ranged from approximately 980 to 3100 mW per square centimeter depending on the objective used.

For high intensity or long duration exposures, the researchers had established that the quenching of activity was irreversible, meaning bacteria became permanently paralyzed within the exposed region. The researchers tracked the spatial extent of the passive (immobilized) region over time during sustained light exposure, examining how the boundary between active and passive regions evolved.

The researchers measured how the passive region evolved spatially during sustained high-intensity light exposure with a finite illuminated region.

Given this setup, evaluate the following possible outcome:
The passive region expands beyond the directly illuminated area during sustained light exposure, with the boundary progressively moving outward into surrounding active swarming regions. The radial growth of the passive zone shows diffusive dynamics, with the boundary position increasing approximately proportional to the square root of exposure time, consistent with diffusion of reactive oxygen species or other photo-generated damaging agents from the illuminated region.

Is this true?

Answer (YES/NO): NO